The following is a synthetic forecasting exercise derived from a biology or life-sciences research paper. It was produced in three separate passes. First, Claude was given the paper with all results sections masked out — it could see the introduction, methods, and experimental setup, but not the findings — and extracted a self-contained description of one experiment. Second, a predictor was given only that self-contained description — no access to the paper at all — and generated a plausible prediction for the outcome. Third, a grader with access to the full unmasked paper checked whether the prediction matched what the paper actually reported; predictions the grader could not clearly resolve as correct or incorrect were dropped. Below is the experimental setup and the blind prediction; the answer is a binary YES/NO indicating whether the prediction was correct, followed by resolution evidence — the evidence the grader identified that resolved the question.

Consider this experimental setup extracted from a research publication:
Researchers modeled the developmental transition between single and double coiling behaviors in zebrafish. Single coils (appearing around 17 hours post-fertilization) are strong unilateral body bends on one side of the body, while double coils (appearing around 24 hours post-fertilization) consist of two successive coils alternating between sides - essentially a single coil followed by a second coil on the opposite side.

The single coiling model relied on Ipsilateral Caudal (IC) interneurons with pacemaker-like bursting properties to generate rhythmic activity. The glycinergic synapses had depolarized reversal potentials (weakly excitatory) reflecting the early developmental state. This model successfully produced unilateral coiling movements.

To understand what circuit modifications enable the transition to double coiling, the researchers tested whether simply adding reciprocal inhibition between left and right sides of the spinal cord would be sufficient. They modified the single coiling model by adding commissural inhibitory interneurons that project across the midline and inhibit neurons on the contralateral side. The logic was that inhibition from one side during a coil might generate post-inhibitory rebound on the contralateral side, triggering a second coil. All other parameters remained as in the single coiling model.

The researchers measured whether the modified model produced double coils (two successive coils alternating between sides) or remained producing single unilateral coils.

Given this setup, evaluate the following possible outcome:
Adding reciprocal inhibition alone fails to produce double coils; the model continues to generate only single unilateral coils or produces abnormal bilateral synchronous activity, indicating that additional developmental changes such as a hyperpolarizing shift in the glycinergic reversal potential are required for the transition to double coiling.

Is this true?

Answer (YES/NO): NO